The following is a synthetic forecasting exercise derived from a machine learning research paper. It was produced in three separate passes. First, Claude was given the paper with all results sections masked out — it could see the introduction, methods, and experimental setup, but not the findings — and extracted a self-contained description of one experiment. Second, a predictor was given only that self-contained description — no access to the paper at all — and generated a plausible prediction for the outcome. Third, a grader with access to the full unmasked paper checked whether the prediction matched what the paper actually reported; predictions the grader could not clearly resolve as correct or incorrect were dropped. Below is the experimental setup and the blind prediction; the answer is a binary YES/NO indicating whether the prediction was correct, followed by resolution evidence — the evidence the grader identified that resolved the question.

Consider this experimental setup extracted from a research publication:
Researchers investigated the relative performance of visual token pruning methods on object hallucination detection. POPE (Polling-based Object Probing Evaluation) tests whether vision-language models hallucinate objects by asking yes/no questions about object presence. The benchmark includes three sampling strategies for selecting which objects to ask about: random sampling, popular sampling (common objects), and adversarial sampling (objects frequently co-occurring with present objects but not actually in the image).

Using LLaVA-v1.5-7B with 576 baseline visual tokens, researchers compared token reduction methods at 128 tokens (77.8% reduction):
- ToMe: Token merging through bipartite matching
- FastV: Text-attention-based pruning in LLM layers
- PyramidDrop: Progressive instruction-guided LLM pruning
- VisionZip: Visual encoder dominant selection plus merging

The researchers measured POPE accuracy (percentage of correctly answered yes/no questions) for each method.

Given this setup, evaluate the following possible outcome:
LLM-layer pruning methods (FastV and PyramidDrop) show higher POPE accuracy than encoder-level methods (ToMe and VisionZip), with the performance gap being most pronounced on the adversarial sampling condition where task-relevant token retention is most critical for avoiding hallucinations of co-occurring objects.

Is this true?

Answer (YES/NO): NO